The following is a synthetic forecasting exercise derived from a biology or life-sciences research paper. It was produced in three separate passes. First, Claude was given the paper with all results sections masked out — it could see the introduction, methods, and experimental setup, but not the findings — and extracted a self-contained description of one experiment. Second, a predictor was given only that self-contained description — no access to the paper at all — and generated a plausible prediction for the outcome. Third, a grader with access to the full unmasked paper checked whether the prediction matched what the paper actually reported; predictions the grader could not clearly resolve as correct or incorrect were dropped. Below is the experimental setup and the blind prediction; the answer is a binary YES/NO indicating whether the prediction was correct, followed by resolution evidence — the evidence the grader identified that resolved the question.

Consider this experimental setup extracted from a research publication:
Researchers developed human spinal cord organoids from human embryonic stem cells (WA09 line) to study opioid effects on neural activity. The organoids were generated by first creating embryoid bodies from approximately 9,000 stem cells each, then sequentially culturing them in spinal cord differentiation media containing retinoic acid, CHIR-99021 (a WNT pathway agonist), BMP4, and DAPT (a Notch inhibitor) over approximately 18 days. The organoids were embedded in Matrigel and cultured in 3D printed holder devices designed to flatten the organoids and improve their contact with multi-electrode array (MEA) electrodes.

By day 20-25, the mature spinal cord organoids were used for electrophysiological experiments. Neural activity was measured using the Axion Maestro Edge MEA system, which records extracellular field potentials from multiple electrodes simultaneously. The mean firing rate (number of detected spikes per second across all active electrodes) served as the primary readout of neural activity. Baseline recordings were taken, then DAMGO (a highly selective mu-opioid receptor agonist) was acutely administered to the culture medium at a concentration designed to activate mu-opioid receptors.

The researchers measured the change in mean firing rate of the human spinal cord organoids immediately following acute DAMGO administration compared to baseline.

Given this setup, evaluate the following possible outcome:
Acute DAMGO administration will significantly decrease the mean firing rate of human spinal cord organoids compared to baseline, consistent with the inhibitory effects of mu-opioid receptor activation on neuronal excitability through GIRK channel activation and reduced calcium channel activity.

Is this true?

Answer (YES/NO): YES